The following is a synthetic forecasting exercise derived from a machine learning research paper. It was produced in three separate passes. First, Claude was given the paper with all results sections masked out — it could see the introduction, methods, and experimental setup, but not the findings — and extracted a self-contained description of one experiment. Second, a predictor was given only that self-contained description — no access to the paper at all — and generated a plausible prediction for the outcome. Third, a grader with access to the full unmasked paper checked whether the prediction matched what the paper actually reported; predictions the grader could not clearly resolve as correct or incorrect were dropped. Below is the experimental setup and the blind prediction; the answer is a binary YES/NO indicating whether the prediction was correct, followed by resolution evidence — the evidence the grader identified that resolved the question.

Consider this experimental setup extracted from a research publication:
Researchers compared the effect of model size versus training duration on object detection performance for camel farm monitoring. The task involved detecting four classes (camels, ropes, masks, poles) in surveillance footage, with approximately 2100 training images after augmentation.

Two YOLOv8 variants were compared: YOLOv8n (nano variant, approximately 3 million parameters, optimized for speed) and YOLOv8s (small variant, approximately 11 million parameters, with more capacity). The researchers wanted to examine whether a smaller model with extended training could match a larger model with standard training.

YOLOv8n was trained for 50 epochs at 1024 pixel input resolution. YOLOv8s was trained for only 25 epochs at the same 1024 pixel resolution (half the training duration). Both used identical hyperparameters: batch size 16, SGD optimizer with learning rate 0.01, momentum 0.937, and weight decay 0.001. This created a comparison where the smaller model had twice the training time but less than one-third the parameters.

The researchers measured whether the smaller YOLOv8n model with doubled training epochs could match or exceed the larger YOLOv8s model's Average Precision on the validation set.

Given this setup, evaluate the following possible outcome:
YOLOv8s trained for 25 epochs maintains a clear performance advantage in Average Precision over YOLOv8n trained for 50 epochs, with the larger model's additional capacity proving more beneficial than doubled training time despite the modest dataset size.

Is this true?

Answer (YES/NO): NO